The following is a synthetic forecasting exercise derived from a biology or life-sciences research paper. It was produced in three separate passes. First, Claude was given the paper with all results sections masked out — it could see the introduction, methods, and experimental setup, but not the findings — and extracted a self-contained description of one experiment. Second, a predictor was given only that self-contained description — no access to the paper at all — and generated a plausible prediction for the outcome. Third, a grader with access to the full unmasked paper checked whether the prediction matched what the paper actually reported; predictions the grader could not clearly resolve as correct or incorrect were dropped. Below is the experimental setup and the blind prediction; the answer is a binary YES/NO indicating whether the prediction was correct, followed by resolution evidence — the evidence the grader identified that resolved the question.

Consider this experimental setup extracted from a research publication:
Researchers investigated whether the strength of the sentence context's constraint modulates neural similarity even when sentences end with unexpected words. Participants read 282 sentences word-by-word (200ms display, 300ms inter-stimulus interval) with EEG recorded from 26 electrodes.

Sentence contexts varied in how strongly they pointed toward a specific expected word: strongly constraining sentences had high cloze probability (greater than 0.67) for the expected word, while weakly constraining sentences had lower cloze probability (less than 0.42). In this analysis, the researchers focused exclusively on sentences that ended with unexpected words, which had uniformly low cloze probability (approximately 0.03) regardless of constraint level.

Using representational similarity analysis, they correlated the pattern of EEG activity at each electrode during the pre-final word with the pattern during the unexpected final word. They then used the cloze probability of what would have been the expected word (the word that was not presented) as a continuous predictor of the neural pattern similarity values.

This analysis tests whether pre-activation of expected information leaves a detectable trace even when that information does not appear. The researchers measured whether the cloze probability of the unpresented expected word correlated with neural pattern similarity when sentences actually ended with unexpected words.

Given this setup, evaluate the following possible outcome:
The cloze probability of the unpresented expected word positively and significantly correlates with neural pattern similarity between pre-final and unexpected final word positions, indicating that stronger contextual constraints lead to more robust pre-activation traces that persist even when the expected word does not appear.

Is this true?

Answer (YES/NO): YES